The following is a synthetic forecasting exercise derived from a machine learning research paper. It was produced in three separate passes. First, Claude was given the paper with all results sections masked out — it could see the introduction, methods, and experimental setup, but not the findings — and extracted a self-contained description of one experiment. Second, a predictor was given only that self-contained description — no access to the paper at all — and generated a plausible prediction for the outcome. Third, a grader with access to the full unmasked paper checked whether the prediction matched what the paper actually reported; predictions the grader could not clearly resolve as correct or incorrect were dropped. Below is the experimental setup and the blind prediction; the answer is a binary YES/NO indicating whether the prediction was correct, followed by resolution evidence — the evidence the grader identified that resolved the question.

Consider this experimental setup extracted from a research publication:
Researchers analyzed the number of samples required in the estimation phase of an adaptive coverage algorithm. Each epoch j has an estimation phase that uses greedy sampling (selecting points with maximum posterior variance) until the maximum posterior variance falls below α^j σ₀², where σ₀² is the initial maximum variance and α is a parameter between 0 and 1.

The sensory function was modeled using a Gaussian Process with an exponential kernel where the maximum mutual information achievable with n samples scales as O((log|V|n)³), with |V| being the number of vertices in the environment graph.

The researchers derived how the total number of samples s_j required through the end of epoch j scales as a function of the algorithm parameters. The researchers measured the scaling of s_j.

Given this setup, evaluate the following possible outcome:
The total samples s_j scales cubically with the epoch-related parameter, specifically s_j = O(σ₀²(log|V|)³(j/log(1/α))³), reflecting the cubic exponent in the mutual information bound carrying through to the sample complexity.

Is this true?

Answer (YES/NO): NO